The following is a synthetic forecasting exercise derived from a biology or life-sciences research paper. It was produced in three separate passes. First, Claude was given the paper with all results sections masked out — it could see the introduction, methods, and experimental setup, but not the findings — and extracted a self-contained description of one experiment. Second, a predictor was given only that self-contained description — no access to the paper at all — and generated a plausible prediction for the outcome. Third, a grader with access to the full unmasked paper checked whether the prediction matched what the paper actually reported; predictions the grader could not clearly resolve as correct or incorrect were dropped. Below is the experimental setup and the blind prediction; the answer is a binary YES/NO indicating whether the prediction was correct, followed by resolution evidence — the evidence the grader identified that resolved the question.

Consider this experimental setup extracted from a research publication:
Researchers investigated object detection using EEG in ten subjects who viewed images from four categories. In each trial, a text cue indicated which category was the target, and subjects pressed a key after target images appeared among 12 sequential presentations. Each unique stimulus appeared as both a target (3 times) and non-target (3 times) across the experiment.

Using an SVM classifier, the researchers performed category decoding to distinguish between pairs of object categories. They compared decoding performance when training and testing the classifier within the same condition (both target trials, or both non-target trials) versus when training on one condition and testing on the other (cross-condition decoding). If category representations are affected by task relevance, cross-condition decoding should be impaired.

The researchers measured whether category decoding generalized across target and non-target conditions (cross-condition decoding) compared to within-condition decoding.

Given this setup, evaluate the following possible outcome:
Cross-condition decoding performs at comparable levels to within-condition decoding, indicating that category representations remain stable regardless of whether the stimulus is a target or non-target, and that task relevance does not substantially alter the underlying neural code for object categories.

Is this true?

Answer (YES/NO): YES